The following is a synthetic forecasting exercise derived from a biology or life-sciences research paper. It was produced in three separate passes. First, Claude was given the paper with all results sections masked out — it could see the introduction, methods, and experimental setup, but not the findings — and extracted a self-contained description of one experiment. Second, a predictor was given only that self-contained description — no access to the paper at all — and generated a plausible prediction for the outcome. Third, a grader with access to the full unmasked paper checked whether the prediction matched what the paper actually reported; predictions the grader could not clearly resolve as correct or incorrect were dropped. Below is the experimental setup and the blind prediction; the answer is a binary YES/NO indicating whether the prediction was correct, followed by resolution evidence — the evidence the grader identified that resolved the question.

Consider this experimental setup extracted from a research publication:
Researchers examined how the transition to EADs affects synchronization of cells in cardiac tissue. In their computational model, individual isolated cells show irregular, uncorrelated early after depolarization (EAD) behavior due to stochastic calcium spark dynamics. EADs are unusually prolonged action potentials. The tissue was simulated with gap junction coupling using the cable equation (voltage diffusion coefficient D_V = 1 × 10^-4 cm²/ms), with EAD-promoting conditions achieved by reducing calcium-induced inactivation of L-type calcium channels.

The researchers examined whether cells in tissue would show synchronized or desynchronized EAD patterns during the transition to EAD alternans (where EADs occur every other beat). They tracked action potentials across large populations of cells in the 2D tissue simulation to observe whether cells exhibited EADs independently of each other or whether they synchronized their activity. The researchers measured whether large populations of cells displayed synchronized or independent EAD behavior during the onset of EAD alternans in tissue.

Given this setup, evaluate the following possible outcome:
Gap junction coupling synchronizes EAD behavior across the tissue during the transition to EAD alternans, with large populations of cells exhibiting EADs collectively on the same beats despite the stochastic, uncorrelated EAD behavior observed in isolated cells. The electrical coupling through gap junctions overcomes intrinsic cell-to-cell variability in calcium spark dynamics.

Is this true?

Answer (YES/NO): NO